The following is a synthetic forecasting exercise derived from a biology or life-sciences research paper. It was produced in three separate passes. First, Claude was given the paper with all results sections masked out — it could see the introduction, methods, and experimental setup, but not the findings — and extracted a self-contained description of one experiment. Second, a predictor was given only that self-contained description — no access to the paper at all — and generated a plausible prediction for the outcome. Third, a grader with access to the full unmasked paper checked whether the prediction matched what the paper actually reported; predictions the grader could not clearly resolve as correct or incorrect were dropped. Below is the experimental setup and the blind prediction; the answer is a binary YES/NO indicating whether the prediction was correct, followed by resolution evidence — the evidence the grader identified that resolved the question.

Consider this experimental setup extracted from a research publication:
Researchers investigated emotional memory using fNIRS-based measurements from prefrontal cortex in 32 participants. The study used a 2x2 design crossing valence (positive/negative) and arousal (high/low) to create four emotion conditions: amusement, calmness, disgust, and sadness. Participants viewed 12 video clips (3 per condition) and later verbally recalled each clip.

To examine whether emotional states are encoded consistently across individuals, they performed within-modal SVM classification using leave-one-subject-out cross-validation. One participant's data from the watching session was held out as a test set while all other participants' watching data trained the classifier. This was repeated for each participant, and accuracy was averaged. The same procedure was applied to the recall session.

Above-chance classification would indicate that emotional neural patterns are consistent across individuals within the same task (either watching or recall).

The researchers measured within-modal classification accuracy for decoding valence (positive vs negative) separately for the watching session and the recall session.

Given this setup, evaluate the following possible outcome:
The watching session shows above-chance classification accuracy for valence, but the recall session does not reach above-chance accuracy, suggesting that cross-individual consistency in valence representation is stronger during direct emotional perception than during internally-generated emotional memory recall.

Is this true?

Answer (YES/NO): NO